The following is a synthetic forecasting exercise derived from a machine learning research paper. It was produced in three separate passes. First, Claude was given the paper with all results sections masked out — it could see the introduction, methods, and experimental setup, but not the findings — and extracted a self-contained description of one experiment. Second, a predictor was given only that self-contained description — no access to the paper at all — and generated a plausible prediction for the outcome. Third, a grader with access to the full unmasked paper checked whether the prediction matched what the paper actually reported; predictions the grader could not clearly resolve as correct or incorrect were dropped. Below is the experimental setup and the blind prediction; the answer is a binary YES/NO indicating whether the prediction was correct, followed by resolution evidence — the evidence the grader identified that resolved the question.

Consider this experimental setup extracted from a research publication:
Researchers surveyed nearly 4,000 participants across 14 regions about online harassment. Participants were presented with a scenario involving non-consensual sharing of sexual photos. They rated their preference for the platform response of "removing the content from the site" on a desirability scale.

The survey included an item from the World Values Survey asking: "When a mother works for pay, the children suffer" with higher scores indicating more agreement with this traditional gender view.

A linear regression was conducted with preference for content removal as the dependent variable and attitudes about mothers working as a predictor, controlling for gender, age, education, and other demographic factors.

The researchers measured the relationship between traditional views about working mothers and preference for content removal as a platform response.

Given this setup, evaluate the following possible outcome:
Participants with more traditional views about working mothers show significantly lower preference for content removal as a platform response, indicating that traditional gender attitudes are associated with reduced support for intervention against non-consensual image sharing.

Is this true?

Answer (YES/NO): YES